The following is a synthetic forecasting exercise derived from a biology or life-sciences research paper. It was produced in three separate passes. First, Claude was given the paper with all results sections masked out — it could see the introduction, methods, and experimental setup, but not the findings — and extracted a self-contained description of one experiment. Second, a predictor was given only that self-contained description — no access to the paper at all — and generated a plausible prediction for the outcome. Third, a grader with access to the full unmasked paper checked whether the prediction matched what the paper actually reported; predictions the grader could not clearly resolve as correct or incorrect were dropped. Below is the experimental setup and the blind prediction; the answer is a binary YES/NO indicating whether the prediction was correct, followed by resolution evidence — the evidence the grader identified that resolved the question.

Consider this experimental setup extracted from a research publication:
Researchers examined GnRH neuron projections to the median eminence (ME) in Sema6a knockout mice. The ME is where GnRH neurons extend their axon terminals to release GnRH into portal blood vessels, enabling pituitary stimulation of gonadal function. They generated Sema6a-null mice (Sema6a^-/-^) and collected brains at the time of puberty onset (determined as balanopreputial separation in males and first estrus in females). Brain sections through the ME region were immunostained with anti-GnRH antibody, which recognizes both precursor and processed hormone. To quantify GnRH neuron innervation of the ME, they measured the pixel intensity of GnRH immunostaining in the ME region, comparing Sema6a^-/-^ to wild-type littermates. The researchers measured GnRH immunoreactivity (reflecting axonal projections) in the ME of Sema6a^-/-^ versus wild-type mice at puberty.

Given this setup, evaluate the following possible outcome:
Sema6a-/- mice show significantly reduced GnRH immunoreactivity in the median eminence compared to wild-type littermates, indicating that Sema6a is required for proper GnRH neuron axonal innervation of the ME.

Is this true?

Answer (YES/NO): YES